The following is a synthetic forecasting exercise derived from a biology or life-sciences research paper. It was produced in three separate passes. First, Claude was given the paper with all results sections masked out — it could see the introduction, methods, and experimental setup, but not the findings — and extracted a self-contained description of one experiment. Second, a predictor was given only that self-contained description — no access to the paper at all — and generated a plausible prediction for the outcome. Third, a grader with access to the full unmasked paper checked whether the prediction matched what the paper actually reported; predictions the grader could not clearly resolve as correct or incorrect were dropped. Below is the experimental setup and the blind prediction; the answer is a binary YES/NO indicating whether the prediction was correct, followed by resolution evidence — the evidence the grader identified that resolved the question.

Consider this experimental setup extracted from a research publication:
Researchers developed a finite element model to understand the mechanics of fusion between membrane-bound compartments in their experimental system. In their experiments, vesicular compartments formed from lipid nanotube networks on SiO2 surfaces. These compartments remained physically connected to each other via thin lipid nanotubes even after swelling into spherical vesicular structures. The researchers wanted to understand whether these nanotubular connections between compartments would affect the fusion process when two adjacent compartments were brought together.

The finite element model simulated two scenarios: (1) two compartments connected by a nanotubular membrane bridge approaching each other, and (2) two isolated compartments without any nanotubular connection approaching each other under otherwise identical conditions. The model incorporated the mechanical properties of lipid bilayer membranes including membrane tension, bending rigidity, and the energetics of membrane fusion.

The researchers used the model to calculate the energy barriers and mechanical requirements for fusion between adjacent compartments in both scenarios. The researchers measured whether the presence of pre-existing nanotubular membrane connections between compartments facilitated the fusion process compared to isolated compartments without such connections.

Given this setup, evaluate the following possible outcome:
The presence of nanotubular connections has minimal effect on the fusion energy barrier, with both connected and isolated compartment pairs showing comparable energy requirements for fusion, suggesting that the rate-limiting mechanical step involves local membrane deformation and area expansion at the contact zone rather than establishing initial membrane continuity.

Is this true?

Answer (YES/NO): NO